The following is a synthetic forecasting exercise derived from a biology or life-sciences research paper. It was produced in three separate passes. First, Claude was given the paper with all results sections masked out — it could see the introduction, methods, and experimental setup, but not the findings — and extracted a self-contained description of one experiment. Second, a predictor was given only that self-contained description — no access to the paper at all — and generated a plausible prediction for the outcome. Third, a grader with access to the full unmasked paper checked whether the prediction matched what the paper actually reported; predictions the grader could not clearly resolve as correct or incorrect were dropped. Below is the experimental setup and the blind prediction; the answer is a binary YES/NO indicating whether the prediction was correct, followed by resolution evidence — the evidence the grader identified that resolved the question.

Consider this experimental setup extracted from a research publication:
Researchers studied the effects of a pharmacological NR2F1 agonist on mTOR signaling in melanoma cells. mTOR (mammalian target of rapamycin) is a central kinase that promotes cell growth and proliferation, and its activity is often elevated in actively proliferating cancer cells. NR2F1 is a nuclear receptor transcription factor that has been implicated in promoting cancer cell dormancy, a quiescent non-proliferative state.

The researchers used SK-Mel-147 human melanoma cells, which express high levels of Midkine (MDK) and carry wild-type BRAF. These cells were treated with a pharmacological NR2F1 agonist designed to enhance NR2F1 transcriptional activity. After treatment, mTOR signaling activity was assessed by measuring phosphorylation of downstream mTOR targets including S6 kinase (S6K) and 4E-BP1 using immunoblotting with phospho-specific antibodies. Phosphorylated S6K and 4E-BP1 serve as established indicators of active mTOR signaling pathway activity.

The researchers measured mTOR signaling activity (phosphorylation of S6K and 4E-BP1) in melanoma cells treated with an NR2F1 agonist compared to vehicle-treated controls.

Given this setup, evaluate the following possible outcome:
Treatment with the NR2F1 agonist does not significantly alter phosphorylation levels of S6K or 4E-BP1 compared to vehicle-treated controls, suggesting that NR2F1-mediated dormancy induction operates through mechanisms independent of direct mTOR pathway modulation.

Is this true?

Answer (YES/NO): NO